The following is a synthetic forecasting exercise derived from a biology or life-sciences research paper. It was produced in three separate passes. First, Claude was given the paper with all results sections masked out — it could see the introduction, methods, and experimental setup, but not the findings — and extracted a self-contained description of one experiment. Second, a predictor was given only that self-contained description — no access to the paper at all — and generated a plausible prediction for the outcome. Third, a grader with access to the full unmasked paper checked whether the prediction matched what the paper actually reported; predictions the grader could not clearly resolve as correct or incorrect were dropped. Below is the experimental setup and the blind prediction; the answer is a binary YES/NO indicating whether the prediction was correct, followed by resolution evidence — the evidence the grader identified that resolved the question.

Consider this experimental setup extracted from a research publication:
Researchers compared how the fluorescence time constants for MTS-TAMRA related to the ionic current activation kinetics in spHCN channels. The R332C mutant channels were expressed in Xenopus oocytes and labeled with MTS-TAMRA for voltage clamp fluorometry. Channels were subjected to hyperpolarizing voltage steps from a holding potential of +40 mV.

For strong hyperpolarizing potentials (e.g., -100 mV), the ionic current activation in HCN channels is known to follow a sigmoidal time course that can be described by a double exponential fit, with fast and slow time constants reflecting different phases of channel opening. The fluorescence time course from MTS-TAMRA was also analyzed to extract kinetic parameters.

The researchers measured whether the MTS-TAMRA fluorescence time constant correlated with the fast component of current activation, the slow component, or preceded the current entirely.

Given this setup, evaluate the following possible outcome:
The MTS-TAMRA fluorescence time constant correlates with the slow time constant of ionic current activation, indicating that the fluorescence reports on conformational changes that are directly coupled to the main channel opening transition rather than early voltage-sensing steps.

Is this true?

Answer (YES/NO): NO